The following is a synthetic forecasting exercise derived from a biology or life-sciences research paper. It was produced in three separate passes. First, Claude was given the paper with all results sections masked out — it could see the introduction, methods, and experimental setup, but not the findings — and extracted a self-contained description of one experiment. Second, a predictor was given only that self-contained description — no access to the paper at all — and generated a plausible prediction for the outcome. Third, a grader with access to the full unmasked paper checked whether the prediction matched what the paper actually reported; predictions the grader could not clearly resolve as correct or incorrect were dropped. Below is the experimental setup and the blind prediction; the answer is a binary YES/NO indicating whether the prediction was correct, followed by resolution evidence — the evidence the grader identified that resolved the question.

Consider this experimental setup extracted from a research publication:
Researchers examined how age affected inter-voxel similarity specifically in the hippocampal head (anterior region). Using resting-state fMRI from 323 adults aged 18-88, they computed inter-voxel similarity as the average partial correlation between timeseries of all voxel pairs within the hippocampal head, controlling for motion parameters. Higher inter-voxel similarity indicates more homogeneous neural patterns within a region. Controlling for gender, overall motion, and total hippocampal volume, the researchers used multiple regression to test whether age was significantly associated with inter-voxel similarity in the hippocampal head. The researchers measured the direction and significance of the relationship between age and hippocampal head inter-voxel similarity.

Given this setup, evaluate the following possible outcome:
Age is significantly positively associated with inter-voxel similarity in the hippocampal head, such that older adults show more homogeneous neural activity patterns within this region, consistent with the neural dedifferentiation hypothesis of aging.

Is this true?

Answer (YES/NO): NO